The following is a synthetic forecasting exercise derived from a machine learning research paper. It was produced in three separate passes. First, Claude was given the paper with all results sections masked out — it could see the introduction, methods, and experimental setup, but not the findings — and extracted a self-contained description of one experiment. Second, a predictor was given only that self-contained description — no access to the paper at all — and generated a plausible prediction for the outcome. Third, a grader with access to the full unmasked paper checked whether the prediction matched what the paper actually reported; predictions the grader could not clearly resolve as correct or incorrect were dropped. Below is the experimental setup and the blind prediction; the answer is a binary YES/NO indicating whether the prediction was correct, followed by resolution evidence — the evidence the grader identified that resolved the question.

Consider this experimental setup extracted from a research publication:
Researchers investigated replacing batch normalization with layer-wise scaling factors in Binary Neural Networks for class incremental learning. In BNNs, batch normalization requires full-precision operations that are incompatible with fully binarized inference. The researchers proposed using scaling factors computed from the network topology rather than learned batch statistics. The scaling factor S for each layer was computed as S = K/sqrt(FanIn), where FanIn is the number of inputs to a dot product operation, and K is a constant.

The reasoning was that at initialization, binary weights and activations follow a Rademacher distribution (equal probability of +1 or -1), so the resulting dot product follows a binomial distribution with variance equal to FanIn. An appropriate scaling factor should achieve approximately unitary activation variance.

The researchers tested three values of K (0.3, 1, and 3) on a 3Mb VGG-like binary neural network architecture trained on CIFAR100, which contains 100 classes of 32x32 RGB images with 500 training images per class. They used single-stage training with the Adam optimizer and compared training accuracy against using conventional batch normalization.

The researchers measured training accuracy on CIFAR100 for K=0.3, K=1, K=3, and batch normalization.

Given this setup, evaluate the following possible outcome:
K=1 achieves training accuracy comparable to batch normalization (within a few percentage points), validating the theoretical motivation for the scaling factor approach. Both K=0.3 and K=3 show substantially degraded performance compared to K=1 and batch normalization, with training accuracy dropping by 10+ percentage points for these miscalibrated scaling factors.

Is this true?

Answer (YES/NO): NO